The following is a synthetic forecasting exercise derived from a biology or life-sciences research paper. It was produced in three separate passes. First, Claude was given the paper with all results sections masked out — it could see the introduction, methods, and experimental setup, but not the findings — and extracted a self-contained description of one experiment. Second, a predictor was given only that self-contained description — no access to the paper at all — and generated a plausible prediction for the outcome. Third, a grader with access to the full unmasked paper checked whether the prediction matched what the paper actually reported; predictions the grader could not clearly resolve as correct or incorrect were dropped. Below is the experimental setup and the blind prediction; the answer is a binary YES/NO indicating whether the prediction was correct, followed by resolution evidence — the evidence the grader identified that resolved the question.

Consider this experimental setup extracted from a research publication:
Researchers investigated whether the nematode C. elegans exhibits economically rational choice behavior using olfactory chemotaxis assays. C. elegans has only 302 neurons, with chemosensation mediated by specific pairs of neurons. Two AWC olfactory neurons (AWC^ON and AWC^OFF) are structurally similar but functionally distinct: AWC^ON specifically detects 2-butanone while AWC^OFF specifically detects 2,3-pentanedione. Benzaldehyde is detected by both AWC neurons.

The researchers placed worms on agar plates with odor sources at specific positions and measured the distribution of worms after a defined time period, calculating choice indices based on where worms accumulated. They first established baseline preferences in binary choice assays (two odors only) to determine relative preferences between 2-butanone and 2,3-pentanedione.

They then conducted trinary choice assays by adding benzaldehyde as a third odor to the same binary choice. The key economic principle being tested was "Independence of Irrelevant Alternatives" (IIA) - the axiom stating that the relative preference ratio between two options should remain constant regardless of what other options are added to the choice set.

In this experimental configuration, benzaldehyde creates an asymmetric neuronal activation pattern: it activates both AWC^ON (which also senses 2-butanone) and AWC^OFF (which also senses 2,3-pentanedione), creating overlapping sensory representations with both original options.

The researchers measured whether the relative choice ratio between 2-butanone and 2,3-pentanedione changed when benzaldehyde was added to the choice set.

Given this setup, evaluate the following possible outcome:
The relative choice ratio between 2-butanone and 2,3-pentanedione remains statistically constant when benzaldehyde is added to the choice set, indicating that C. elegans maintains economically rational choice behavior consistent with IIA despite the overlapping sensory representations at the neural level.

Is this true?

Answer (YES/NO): YES